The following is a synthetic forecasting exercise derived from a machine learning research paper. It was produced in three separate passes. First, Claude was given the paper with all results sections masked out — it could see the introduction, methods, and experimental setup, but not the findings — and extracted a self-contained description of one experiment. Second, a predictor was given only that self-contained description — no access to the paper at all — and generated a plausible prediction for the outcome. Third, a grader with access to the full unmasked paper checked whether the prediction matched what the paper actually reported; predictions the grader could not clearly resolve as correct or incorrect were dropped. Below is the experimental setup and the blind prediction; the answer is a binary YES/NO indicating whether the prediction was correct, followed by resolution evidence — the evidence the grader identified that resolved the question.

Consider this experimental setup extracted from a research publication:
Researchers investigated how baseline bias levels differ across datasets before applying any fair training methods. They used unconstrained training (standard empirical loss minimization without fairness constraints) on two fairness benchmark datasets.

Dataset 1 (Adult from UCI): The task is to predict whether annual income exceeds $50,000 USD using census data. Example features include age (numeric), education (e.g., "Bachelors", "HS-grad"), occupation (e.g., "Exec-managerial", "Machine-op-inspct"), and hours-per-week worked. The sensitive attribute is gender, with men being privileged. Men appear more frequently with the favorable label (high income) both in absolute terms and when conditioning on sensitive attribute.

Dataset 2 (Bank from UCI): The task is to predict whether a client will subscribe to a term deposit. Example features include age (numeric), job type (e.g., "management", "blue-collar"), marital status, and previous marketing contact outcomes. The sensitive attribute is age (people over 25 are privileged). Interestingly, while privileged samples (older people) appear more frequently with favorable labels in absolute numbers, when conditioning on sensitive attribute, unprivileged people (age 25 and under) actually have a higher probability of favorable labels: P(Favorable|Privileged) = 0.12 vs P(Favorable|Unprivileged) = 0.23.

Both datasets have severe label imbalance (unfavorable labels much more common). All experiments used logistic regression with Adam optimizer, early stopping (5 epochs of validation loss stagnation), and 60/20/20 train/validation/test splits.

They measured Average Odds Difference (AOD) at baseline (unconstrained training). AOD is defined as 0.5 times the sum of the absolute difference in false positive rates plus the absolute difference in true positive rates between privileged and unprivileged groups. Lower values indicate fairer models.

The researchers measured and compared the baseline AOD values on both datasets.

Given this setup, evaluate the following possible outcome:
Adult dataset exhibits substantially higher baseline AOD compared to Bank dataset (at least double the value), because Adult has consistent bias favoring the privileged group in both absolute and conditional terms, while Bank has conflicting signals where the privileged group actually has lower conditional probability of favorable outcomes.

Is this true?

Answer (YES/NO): NO